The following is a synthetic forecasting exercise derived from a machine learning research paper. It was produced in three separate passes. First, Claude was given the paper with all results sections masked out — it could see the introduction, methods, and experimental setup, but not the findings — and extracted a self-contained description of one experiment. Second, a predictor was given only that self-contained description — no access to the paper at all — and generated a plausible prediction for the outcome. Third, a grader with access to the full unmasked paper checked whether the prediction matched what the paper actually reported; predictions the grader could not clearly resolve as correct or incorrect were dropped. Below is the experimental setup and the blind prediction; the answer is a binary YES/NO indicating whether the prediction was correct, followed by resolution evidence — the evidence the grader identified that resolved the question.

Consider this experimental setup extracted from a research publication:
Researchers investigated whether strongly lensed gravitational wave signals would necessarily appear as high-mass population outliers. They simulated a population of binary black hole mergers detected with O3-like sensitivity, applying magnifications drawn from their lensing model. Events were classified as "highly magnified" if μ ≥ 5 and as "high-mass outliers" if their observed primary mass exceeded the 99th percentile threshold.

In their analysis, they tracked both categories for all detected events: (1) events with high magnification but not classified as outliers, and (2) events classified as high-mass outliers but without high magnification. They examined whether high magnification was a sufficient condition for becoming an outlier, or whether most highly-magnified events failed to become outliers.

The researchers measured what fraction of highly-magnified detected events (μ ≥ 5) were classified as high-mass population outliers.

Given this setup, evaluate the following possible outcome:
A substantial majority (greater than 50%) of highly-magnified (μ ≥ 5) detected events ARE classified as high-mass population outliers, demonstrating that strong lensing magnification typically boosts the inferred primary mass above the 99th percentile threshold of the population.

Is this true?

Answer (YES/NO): NO